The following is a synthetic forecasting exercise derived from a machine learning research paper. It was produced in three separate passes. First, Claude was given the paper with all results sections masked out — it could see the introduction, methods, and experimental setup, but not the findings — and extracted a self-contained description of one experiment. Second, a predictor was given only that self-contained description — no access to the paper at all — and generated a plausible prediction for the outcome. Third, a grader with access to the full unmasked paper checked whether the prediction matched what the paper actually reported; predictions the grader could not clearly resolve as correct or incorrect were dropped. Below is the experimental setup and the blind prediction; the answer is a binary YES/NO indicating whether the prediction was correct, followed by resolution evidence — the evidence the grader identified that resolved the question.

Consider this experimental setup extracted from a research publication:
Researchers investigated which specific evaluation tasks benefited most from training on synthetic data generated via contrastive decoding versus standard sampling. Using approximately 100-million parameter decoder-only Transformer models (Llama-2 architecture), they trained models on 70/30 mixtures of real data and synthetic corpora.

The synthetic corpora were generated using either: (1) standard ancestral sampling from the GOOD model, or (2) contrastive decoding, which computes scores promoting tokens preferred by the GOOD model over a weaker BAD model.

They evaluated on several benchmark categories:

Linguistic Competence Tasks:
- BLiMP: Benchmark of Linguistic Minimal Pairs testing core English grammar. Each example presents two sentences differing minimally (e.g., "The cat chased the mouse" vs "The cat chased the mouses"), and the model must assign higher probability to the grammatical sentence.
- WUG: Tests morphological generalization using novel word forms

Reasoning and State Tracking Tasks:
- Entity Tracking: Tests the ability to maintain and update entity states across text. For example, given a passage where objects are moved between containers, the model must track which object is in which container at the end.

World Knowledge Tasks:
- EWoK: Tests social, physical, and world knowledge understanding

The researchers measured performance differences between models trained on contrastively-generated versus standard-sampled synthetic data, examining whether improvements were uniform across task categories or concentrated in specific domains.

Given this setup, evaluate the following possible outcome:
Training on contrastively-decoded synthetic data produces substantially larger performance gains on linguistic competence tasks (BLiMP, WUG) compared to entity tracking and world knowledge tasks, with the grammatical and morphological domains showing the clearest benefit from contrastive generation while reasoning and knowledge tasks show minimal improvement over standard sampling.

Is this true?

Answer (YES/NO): NO